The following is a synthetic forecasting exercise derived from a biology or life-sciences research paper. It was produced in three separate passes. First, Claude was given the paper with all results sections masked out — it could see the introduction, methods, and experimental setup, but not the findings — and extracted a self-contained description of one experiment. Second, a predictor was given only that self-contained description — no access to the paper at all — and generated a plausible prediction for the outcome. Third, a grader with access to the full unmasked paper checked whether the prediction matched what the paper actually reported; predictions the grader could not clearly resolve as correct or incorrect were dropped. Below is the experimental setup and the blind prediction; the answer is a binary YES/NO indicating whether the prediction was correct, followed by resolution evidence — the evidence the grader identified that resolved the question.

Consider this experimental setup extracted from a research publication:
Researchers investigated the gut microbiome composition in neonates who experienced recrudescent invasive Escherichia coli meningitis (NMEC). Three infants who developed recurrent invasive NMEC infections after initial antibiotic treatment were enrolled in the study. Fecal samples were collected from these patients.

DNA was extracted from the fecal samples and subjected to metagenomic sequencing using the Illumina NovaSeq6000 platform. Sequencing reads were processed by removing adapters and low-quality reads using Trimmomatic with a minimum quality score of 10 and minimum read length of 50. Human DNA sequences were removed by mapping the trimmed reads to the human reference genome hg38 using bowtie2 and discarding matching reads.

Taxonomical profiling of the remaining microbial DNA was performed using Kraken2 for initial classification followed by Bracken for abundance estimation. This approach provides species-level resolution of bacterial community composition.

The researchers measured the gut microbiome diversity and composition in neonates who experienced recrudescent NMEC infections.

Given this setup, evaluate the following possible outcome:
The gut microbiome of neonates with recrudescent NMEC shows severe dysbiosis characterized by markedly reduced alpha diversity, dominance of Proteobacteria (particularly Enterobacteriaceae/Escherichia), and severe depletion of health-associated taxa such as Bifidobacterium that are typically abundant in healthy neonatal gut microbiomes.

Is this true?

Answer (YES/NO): NO